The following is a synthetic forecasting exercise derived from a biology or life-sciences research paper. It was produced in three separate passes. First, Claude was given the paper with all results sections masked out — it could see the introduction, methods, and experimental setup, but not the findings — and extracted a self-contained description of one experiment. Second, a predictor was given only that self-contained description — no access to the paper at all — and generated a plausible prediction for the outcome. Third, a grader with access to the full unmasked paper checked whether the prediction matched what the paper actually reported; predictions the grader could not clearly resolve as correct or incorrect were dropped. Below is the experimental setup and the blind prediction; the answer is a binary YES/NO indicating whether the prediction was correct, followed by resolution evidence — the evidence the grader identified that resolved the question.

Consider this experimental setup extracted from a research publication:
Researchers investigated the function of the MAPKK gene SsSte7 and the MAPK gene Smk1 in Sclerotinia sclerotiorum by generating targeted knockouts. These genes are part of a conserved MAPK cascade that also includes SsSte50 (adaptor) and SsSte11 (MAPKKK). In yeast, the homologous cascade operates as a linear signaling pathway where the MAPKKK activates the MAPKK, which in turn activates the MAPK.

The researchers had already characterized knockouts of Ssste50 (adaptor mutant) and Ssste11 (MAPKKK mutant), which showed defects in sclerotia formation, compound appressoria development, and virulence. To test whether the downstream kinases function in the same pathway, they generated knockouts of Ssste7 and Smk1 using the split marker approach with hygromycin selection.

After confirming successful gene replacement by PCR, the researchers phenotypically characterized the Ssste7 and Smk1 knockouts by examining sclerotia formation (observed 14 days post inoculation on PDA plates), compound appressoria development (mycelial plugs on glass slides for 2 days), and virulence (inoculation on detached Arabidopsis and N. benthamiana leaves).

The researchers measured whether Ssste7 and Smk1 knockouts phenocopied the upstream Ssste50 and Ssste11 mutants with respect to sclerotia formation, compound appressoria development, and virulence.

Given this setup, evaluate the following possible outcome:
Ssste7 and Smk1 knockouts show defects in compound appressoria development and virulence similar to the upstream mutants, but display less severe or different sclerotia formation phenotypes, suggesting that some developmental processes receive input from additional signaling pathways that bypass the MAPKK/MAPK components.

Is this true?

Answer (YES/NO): NO